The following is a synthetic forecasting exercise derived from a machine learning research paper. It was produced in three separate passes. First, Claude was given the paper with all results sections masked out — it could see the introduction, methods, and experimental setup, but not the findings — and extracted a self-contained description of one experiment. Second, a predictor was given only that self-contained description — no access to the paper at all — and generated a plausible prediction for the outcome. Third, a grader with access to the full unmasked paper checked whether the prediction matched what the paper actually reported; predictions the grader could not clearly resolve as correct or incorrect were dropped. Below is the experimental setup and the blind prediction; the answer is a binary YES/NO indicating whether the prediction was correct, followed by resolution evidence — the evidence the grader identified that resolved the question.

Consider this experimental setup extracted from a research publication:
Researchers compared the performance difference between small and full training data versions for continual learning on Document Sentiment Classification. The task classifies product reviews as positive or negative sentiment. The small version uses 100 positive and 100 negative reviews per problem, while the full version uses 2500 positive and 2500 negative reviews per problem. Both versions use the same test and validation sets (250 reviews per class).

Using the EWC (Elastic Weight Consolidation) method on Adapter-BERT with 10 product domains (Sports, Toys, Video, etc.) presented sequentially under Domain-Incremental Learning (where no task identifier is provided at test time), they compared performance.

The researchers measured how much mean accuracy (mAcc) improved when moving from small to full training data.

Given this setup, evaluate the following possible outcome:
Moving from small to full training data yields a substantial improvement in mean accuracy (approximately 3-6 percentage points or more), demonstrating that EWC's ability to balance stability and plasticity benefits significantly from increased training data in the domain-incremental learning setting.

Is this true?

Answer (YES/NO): NO